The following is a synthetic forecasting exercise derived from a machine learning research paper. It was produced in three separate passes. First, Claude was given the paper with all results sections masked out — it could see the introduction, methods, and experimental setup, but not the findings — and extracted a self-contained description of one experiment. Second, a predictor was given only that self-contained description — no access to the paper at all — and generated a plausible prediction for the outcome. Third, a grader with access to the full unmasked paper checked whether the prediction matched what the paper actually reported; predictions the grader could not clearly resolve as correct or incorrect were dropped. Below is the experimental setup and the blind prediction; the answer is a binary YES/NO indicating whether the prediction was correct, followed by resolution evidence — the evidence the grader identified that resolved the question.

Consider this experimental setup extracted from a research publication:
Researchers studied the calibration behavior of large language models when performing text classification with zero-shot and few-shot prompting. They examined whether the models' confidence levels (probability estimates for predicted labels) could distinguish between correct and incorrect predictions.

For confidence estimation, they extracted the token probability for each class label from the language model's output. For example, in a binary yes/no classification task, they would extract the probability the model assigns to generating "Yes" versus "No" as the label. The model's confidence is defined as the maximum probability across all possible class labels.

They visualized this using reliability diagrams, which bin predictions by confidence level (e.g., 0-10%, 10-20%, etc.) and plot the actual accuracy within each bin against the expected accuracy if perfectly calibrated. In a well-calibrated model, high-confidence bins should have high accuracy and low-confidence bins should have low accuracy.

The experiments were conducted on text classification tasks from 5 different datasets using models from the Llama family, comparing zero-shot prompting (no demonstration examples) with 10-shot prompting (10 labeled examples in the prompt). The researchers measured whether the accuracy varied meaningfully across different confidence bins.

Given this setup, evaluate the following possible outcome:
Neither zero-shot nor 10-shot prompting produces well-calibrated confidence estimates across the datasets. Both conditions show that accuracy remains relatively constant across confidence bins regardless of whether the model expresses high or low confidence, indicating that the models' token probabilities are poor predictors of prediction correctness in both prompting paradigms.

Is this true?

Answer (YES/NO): YES